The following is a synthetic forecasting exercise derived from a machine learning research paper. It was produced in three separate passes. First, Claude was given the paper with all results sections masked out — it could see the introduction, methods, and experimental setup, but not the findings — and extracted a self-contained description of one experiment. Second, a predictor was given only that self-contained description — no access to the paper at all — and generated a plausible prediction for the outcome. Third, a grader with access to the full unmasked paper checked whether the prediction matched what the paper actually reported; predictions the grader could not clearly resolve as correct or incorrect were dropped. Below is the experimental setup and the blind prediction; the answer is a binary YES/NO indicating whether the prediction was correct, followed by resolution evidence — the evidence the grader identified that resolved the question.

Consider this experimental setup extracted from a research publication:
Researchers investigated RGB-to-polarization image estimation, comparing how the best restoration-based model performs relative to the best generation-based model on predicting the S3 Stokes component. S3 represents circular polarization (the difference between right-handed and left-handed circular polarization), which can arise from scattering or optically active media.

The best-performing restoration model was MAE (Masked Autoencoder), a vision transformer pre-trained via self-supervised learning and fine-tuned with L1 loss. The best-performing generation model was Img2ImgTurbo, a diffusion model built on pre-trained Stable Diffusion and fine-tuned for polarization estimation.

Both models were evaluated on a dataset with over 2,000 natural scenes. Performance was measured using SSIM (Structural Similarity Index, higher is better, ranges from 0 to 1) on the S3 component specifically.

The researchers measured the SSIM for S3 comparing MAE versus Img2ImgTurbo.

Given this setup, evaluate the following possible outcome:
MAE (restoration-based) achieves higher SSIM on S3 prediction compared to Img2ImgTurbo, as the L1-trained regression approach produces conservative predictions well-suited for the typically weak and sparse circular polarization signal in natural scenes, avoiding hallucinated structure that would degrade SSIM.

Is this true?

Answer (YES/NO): YES